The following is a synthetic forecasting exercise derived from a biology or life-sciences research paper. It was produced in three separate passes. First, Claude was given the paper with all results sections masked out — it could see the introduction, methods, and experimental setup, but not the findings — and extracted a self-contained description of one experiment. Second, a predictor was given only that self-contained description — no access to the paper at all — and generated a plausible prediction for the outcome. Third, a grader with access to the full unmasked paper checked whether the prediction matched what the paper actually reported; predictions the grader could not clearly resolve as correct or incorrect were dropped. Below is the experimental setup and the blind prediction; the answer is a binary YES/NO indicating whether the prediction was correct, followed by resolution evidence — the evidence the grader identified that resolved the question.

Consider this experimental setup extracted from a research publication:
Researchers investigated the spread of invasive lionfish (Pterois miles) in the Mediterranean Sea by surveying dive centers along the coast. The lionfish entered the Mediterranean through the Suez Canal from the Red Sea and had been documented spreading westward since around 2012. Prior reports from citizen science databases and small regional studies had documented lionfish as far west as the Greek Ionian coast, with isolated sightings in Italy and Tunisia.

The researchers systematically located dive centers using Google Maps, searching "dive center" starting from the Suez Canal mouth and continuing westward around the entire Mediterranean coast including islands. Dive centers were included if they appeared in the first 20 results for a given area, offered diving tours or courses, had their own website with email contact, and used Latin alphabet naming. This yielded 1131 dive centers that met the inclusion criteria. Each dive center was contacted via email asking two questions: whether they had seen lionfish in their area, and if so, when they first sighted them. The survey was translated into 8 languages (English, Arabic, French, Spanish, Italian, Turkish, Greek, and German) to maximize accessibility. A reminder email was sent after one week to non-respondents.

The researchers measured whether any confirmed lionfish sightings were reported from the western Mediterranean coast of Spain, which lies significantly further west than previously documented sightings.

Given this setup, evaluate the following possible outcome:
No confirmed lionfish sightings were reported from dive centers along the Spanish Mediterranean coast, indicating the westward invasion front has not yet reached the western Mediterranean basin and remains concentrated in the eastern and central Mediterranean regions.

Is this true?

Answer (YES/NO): NO